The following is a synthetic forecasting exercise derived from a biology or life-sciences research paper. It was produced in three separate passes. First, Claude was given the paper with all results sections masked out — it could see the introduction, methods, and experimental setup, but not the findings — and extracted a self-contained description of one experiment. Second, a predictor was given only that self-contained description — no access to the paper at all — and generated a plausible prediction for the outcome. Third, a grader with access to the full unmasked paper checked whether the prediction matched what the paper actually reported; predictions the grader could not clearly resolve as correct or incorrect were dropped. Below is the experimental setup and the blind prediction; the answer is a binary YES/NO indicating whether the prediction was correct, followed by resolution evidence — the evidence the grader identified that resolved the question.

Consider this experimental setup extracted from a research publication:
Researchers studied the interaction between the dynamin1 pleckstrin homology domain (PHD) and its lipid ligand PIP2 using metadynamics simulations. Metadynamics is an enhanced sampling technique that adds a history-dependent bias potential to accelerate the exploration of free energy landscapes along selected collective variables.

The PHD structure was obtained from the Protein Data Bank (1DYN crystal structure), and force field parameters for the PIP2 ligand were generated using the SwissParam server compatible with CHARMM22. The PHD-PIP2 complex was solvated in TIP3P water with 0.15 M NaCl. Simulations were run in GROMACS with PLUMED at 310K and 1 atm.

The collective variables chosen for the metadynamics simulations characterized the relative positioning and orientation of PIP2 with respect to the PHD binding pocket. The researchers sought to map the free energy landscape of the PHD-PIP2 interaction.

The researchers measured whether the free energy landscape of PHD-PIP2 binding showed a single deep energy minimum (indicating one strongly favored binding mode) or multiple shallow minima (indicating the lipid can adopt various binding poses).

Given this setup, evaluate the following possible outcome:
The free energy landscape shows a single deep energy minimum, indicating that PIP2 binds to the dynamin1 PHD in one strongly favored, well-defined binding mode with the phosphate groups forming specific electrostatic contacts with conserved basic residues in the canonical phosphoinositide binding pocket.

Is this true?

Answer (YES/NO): NO